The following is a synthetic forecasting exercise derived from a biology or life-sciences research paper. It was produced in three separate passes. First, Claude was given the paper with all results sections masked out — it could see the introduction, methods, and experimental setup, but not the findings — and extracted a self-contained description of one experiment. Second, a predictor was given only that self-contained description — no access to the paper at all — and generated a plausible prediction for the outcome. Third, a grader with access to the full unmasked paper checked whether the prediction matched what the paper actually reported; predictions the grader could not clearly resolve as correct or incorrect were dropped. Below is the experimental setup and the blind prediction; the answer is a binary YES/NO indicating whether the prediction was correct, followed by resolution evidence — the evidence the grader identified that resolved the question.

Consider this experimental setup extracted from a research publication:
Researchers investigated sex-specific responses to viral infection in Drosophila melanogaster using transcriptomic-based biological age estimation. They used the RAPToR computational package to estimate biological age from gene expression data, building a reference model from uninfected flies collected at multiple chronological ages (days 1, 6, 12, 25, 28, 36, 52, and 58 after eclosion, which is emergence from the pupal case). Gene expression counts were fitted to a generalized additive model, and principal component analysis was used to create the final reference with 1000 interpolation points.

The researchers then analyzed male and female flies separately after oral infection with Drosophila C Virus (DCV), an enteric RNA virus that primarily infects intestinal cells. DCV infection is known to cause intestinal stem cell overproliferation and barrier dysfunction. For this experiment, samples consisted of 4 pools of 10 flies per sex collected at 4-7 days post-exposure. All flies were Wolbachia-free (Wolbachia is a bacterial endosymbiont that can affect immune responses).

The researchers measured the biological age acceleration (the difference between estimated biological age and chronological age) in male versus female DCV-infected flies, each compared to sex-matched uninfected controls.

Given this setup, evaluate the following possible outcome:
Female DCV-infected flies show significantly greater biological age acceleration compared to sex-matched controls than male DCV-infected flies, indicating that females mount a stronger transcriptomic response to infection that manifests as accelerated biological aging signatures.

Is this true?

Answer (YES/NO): NO